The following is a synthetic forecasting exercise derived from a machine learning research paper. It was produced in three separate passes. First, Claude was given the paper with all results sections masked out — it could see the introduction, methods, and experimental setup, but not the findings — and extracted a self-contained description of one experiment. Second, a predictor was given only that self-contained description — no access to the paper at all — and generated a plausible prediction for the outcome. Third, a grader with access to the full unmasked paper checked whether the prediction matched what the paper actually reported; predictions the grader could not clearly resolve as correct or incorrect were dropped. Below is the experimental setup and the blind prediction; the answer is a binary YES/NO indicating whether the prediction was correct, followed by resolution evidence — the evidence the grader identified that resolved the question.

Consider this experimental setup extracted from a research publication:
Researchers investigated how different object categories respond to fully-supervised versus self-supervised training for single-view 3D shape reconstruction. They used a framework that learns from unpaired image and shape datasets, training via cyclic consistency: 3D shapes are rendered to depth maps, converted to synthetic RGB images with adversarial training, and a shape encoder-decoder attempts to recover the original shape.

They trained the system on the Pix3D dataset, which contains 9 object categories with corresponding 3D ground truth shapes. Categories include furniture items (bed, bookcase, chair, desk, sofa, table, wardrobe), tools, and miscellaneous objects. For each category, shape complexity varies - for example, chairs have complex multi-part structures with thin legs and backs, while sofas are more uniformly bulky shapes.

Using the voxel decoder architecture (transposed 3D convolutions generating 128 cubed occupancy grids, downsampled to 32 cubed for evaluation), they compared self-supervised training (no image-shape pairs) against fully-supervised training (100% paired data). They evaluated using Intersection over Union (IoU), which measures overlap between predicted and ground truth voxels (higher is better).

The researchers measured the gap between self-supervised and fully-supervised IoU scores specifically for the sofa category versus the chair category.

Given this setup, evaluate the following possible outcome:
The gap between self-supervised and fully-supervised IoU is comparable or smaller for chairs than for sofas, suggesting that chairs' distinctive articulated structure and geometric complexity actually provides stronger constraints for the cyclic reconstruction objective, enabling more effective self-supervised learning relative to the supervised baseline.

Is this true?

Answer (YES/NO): YES